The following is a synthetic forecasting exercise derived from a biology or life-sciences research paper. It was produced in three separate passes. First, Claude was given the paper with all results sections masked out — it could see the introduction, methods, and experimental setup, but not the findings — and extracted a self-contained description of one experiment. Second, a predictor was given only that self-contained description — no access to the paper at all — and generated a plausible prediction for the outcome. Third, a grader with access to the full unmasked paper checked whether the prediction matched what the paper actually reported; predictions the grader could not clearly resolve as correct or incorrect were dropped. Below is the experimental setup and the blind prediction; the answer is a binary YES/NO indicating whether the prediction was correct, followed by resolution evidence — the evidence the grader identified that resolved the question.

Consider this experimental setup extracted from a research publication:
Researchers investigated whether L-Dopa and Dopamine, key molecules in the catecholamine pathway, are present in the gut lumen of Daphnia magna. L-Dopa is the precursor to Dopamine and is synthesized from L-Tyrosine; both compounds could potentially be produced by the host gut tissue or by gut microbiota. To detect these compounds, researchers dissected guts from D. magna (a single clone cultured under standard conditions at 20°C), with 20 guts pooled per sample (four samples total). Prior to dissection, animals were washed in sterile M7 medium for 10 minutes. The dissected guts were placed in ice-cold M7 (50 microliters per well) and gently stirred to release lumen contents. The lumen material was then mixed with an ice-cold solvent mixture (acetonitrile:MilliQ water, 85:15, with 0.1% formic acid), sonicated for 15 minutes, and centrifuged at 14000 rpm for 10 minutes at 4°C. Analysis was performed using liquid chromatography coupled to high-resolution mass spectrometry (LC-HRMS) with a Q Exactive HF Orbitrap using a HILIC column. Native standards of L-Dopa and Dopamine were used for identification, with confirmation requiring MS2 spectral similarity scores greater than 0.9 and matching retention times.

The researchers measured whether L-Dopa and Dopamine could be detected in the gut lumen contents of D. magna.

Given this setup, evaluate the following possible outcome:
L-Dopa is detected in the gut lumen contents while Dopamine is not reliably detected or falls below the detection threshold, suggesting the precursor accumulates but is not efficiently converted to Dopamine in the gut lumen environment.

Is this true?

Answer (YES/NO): YES